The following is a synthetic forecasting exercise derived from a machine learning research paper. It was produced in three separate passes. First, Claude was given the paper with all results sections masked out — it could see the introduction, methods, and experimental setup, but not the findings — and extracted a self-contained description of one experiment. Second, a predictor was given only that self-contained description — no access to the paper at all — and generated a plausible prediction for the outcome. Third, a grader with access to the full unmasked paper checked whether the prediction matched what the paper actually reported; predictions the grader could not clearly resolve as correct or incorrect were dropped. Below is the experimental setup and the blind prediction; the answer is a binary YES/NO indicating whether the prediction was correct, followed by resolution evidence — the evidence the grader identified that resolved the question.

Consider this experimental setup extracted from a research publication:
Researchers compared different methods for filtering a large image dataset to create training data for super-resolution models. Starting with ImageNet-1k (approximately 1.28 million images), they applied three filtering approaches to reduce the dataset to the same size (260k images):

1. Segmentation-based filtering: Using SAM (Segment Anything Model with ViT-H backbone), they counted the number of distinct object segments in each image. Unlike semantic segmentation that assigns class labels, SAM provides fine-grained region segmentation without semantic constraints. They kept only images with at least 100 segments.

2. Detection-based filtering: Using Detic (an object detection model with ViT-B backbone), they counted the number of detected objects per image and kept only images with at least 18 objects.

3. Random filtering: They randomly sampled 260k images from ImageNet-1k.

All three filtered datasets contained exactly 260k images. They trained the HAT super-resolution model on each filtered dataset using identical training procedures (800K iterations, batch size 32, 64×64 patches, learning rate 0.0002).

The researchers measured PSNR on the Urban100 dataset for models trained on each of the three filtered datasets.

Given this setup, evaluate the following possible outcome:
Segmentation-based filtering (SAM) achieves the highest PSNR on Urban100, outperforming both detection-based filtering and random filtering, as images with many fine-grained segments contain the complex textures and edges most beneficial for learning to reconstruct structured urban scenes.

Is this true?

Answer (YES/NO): YES